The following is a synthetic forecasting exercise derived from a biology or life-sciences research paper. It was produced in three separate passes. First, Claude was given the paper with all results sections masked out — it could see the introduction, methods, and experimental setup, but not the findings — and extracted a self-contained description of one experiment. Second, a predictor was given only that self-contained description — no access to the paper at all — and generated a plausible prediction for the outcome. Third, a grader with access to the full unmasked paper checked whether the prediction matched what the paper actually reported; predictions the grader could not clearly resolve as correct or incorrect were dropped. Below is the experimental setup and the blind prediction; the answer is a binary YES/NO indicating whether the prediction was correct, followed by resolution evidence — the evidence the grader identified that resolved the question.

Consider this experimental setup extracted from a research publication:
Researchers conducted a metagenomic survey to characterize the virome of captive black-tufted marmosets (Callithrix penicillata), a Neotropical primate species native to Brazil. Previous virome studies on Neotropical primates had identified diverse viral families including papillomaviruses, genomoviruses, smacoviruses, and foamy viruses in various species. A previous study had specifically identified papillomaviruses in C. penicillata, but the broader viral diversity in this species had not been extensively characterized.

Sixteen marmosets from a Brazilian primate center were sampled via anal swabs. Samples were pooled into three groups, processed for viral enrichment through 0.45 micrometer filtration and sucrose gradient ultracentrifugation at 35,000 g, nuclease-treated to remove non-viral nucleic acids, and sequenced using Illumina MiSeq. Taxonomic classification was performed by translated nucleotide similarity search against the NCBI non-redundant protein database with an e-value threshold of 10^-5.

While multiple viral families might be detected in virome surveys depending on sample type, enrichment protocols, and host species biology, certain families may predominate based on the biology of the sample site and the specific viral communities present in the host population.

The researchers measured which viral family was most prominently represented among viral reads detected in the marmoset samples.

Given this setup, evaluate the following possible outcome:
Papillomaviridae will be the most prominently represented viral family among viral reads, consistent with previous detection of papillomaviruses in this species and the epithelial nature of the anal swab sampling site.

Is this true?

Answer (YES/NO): NO